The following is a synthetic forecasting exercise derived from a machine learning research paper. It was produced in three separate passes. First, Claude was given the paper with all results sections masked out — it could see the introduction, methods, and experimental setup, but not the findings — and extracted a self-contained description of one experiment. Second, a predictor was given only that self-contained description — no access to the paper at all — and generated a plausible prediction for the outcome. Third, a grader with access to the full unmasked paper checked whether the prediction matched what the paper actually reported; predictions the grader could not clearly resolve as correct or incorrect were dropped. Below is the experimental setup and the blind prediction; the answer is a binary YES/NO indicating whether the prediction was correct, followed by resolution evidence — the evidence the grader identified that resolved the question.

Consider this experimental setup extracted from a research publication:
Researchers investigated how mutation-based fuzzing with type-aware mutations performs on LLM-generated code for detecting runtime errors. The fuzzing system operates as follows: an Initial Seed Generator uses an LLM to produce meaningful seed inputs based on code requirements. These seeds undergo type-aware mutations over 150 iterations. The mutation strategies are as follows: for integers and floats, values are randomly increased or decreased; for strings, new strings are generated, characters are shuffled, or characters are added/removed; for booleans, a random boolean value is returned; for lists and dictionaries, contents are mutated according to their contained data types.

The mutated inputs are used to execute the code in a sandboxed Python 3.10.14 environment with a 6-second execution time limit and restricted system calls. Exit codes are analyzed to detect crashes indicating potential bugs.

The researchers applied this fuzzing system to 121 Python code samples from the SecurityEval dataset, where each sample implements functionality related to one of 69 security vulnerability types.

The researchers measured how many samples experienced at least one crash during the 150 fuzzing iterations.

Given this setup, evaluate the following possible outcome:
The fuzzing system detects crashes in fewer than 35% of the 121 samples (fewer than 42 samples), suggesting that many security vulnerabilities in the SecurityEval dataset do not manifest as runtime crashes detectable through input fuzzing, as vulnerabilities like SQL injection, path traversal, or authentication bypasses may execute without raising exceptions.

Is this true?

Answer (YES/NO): YES